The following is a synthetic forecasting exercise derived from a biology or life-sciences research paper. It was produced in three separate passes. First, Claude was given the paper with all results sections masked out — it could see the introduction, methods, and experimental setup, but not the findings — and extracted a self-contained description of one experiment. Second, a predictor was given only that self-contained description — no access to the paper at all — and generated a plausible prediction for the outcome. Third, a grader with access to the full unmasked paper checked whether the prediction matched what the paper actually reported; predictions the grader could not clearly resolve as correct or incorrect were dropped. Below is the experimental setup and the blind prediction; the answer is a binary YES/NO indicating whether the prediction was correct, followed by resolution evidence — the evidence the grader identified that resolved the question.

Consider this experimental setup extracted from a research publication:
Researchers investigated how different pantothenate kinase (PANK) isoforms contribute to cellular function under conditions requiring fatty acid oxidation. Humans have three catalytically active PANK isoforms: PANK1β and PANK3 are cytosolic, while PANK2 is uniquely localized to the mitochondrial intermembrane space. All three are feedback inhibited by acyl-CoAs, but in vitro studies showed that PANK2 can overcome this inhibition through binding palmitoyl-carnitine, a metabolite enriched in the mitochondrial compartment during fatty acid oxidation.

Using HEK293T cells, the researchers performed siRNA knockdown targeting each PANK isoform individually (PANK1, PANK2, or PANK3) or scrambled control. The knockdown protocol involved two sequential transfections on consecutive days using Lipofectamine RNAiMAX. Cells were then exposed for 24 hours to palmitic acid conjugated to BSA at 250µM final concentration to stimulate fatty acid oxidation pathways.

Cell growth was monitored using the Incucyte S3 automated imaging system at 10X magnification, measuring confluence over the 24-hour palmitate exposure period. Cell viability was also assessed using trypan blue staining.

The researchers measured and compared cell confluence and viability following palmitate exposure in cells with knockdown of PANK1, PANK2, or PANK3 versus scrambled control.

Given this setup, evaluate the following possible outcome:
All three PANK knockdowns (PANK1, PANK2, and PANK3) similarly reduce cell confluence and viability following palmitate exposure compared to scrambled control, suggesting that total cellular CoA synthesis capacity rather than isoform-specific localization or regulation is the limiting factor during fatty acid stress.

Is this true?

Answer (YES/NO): NO